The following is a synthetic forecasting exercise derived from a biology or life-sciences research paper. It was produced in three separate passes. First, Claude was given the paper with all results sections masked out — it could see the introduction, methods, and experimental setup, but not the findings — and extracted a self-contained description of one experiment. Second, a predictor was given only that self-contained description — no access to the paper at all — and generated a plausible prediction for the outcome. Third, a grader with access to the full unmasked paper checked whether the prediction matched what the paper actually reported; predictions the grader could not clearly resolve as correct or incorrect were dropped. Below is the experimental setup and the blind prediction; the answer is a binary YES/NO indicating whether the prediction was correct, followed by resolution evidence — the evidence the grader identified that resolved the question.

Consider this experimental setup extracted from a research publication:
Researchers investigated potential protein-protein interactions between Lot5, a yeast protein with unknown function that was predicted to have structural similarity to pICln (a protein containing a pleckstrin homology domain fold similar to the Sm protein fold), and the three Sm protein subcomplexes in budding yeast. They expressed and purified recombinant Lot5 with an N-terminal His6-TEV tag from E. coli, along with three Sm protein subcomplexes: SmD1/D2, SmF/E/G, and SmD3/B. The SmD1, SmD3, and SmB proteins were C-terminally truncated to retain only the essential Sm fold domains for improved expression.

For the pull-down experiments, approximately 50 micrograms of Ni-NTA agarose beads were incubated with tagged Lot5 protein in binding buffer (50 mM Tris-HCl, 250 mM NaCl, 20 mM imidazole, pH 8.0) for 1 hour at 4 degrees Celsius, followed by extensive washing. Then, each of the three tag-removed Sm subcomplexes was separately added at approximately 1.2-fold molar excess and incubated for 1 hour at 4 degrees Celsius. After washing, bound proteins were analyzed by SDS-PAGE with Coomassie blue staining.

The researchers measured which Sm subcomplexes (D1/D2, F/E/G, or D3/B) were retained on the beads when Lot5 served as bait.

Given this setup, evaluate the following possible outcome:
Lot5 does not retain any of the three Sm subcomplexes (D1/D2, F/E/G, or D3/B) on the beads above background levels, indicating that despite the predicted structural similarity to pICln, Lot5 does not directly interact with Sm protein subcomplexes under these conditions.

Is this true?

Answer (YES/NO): NO